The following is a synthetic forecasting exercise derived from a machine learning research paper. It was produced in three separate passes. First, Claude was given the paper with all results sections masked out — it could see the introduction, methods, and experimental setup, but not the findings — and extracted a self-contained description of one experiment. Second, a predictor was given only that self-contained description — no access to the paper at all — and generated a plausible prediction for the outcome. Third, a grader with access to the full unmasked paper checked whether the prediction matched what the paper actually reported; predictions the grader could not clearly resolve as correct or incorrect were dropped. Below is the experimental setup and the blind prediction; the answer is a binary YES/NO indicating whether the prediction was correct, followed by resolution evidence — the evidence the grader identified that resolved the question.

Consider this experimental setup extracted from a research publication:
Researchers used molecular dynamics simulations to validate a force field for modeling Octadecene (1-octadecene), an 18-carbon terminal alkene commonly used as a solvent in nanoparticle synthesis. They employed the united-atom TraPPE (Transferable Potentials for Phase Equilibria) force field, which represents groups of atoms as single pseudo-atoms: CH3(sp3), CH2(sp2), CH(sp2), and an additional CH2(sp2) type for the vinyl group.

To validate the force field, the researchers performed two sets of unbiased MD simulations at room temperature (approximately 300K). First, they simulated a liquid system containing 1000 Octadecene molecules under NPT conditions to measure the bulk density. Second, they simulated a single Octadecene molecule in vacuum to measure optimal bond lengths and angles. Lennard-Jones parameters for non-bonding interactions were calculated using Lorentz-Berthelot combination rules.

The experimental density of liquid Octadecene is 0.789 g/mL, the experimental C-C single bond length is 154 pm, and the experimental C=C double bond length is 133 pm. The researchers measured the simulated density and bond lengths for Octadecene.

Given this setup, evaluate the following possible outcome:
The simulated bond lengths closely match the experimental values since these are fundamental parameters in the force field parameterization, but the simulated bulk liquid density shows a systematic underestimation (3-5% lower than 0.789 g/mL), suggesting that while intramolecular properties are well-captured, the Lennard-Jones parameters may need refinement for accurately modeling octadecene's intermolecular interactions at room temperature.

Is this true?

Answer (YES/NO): NO